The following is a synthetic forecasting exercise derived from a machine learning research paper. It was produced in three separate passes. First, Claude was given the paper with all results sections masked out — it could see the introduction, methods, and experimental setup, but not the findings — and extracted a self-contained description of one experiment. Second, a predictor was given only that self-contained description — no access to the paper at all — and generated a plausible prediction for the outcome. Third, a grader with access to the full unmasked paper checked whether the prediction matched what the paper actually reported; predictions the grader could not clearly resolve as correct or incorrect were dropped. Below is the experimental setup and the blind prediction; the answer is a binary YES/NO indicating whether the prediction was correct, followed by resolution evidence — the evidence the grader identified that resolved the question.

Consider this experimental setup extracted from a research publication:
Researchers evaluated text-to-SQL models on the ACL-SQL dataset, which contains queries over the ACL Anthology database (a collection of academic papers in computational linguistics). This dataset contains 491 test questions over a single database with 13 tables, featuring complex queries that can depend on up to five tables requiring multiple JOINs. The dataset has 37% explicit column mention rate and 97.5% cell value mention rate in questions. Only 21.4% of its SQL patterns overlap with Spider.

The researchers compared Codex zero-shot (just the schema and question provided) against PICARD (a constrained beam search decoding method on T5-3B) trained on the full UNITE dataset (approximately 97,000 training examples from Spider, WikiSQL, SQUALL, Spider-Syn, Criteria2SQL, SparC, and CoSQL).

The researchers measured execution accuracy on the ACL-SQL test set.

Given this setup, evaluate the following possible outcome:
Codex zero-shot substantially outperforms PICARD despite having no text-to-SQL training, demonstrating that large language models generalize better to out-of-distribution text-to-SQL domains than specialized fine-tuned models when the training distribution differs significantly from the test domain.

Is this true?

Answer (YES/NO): YES